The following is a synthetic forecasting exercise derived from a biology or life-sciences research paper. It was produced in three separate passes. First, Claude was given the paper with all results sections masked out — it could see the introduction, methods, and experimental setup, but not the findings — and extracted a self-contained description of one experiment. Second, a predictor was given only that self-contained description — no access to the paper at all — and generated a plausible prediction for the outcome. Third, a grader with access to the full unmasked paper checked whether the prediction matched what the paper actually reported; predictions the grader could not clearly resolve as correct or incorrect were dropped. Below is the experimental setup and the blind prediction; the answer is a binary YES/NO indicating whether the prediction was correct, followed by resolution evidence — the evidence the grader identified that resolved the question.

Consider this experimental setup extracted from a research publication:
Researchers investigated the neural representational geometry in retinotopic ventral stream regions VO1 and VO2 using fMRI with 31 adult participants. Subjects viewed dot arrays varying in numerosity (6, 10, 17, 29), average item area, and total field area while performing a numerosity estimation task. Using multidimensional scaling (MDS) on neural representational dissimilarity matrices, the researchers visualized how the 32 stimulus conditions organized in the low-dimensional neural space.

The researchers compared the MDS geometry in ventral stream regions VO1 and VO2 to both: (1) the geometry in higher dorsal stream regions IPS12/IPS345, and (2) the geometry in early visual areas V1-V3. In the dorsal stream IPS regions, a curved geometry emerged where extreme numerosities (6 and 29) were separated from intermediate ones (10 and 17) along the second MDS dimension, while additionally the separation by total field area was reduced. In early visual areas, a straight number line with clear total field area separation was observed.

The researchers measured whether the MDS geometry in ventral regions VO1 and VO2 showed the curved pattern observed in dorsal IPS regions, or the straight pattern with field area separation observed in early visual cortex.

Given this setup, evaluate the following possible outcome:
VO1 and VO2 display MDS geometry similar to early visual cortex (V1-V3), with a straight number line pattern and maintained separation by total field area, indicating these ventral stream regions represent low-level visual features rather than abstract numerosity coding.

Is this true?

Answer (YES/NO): NO